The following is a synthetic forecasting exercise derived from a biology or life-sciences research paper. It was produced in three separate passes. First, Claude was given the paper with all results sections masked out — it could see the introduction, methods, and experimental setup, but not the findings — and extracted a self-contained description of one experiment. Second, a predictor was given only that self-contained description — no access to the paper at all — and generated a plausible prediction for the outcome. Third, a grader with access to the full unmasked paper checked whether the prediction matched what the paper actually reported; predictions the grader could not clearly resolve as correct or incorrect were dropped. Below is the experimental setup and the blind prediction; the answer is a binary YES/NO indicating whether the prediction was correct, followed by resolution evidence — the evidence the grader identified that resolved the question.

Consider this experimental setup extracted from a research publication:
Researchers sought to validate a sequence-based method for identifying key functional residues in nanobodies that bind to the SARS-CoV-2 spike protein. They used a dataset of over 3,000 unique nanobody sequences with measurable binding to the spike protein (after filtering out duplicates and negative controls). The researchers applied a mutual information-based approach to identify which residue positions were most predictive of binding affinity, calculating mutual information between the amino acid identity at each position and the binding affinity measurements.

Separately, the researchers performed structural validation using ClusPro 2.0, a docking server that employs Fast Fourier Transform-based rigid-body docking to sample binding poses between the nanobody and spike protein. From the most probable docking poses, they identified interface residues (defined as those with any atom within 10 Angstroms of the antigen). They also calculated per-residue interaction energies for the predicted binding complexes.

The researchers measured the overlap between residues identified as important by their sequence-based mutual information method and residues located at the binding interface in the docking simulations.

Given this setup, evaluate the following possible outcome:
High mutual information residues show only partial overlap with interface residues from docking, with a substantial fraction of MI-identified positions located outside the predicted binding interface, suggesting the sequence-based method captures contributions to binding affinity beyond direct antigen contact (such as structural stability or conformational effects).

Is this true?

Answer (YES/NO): YES